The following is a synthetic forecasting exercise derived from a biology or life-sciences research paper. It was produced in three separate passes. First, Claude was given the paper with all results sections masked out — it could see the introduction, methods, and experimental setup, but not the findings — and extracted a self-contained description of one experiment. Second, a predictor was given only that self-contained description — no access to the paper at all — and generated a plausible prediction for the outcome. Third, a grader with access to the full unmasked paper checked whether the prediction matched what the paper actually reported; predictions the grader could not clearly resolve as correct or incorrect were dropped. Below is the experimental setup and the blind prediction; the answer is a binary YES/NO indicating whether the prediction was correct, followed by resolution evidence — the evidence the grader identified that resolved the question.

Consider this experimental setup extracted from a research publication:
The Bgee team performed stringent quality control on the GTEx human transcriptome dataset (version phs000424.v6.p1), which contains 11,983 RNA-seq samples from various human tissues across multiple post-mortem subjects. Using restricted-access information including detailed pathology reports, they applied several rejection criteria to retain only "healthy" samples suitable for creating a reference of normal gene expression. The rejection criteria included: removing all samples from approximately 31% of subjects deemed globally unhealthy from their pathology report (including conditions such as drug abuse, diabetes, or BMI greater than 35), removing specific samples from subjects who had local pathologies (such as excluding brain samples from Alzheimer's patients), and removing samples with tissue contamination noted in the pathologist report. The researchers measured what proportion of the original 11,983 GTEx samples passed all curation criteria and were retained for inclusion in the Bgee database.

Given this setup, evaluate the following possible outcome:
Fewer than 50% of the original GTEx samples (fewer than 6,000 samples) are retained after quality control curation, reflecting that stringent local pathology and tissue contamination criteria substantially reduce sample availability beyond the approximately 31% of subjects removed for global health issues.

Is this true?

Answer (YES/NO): NO